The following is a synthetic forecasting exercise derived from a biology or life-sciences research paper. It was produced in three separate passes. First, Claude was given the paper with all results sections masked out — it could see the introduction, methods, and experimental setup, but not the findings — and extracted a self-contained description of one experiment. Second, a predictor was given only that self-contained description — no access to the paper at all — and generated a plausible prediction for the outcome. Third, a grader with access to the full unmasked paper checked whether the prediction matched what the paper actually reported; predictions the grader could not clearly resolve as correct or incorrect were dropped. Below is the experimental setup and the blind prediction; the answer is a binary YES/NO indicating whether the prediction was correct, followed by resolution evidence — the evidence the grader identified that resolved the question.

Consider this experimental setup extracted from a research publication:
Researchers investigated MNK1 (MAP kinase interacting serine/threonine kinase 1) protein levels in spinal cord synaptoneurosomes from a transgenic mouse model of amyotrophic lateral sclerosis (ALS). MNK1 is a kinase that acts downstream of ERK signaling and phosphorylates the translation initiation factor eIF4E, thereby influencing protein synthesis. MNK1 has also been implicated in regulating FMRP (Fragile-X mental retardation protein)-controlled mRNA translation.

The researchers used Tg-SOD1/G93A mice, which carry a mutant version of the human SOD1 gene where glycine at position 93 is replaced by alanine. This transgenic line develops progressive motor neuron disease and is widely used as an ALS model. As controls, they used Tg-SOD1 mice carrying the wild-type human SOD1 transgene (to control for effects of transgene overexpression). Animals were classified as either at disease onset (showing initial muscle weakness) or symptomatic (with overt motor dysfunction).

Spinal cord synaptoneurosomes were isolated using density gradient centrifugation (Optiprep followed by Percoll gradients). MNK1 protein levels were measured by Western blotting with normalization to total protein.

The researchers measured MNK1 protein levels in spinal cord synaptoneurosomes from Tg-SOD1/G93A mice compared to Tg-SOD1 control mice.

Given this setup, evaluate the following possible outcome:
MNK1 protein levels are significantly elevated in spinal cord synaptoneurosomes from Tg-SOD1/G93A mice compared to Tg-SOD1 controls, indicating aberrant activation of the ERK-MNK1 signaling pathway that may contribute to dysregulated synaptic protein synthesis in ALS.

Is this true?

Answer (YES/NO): NO